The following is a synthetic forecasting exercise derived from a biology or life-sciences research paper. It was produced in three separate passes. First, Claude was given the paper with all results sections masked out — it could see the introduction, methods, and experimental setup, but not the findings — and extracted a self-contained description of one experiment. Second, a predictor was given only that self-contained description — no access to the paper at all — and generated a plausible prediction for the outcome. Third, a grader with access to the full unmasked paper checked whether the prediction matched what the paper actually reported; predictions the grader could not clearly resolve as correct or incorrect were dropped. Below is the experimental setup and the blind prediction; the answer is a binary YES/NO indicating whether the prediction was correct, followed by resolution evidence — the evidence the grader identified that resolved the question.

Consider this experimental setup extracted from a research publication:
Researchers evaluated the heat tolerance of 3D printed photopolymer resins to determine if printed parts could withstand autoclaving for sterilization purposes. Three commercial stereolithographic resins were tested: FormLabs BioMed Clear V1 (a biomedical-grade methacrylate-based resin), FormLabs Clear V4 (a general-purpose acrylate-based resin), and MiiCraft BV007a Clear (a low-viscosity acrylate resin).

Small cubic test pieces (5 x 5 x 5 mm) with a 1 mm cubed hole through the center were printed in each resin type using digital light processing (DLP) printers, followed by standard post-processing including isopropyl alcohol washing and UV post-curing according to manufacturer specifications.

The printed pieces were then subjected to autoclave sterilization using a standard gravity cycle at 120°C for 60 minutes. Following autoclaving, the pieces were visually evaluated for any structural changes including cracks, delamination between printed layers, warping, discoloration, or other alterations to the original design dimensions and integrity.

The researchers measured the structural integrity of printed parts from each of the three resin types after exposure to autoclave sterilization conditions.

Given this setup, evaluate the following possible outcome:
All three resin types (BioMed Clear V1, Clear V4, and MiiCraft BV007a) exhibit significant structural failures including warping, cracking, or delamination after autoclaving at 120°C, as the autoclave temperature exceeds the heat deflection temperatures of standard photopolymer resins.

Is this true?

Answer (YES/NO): NO